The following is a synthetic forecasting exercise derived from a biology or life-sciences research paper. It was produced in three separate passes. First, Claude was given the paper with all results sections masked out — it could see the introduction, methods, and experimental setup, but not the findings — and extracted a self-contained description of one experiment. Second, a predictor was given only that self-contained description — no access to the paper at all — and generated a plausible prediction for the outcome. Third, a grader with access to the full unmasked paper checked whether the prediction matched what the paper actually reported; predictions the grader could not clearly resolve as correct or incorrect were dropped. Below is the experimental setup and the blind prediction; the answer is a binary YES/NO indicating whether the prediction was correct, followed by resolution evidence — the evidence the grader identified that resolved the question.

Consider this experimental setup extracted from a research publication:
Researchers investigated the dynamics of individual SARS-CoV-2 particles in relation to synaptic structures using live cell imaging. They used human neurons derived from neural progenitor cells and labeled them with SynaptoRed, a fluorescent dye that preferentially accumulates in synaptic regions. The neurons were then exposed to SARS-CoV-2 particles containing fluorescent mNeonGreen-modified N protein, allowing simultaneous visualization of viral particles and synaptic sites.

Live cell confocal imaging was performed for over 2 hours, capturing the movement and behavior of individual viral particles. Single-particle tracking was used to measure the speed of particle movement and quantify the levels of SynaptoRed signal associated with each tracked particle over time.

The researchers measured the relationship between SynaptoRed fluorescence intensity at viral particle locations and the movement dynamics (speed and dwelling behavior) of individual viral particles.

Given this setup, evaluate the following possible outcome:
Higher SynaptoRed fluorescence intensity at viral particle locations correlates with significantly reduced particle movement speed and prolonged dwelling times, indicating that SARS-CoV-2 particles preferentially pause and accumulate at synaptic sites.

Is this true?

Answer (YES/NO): YES